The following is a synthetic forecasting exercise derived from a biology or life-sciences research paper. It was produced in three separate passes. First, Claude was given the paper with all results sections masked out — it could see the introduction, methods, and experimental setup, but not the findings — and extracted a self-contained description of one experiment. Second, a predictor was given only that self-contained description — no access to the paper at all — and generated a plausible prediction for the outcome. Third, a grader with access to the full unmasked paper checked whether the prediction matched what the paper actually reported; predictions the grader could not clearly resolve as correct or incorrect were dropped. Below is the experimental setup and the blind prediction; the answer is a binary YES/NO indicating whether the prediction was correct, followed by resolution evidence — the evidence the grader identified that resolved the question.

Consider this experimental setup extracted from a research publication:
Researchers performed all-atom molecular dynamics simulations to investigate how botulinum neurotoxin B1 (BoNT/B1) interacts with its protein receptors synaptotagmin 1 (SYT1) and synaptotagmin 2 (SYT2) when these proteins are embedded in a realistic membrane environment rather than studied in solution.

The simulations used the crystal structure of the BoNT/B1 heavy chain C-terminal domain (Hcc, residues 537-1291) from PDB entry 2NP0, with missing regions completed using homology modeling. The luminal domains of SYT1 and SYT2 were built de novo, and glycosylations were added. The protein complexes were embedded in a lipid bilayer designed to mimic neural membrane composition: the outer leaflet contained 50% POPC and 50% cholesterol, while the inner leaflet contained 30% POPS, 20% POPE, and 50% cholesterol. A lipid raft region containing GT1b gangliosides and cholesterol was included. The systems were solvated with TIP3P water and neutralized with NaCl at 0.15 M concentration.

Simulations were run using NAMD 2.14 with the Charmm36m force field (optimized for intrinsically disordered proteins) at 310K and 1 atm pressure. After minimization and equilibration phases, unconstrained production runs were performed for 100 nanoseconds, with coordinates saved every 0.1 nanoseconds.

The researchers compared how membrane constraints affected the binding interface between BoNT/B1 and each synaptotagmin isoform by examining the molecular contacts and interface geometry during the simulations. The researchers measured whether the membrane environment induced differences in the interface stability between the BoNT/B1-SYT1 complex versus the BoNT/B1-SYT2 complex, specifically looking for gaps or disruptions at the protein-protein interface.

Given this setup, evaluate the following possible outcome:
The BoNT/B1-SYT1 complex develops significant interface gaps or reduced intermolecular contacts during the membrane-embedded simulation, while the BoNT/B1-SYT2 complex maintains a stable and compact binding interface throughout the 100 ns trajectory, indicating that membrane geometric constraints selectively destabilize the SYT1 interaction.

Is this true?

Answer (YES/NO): YES